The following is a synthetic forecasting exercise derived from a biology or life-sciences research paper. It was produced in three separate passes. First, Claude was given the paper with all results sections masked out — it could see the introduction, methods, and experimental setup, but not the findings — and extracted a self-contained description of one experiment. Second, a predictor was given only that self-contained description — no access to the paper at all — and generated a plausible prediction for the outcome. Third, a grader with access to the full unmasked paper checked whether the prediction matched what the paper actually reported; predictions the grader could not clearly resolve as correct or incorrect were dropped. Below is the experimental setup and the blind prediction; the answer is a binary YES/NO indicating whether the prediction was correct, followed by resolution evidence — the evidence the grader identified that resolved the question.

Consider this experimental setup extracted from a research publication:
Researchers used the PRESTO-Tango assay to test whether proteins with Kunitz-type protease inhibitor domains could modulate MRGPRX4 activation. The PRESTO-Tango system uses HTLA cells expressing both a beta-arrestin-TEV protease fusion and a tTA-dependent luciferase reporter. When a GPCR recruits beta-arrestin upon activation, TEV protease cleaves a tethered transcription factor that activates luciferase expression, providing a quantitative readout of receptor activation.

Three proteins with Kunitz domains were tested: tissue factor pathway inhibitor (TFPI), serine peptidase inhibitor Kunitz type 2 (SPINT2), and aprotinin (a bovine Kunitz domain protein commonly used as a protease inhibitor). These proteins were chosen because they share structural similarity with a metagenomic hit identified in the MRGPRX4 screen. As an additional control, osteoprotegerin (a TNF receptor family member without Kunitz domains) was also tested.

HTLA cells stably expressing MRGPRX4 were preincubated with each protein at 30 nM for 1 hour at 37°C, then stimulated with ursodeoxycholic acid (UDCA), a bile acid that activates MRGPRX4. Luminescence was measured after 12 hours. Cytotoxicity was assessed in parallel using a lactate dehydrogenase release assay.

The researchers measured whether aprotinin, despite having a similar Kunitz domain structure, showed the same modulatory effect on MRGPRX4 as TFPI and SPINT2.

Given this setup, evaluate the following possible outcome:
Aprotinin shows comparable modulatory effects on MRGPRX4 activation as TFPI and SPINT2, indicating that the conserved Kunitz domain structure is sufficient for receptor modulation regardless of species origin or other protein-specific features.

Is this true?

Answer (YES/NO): NO